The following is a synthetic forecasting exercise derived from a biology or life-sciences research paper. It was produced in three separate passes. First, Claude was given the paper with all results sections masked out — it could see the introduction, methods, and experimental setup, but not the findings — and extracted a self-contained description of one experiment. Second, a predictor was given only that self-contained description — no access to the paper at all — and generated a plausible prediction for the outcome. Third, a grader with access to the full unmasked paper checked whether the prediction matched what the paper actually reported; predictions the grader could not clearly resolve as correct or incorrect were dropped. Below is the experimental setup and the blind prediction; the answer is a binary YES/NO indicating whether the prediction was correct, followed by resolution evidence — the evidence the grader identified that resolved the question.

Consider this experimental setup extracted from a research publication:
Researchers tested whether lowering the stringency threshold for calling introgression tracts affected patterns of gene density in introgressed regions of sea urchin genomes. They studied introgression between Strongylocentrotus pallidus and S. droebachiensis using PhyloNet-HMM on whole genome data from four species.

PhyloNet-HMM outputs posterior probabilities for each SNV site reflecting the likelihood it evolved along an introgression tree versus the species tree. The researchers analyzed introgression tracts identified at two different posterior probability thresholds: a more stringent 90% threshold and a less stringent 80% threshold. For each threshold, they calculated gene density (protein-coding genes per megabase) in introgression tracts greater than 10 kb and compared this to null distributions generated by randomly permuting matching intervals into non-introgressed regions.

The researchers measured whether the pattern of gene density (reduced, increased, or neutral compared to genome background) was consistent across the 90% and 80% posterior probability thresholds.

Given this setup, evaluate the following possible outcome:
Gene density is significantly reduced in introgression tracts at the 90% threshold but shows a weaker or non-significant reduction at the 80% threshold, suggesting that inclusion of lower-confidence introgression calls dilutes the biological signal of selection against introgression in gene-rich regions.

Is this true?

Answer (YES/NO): NO